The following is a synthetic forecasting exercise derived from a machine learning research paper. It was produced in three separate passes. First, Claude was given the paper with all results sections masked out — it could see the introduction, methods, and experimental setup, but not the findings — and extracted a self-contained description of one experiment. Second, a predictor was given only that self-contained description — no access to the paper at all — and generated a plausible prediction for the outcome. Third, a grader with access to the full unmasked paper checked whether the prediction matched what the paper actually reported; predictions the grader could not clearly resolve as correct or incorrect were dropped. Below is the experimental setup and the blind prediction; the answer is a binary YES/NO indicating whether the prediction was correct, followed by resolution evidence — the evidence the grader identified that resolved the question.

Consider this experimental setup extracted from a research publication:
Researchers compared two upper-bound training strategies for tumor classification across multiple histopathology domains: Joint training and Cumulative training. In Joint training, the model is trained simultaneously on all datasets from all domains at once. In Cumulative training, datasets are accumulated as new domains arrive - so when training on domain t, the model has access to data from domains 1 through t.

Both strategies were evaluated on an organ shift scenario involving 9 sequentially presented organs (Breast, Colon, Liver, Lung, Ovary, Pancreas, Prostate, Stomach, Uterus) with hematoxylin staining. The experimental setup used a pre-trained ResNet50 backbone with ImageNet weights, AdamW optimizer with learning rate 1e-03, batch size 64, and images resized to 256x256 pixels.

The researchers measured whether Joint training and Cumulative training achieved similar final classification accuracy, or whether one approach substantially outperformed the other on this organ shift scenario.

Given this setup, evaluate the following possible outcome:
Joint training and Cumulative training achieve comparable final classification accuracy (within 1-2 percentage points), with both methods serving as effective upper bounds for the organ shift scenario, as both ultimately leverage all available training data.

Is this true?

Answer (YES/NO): YES